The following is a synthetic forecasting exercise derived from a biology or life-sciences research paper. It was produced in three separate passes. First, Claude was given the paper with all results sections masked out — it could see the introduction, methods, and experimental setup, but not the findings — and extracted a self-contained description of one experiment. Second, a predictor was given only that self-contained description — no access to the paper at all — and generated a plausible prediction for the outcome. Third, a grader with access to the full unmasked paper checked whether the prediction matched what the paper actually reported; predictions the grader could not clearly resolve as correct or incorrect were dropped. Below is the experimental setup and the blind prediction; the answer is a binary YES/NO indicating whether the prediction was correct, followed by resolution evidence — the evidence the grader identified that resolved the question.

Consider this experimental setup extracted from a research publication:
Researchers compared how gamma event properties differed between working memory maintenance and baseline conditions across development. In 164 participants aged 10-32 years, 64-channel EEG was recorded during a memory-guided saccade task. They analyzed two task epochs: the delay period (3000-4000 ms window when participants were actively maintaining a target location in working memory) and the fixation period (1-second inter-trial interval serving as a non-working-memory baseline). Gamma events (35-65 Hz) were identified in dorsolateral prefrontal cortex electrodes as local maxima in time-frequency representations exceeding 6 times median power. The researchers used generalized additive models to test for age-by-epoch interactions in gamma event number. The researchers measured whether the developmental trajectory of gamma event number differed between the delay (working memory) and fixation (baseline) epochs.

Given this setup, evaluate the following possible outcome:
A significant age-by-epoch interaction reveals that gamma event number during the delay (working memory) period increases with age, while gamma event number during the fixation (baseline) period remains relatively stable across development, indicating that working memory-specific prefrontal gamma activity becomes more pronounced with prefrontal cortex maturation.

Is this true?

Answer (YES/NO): NO